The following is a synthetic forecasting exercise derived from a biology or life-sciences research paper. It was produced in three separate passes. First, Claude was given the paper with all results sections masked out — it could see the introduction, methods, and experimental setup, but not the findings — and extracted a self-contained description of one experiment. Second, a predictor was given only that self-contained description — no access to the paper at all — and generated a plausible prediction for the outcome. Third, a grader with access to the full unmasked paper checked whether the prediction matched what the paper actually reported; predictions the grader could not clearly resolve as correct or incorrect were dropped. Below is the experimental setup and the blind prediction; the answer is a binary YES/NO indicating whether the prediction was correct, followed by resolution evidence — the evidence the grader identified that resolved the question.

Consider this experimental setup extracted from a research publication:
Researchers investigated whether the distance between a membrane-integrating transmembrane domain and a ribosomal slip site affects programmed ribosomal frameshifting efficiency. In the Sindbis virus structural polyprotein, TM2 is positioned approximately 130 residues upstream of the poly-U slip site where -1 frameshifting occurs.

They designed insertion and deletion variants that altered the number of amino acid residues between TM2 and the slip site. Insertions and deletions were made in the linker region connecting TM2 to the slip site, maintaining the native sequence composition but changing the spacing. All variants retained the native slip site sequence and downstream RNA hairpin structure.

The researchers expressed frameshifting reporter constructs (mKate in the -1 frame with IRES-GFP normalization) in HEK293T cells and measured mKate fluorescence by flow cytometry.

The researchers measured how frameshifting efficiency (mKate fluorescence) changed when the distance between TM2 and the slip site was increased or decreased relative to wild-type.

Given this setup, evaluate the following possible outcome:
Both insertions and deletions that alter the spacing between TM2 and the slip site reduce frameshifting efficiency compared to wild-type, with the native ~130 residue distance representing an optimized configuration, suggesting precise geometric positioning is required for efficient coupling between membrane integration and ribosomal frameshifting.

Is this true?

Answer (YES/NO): NO